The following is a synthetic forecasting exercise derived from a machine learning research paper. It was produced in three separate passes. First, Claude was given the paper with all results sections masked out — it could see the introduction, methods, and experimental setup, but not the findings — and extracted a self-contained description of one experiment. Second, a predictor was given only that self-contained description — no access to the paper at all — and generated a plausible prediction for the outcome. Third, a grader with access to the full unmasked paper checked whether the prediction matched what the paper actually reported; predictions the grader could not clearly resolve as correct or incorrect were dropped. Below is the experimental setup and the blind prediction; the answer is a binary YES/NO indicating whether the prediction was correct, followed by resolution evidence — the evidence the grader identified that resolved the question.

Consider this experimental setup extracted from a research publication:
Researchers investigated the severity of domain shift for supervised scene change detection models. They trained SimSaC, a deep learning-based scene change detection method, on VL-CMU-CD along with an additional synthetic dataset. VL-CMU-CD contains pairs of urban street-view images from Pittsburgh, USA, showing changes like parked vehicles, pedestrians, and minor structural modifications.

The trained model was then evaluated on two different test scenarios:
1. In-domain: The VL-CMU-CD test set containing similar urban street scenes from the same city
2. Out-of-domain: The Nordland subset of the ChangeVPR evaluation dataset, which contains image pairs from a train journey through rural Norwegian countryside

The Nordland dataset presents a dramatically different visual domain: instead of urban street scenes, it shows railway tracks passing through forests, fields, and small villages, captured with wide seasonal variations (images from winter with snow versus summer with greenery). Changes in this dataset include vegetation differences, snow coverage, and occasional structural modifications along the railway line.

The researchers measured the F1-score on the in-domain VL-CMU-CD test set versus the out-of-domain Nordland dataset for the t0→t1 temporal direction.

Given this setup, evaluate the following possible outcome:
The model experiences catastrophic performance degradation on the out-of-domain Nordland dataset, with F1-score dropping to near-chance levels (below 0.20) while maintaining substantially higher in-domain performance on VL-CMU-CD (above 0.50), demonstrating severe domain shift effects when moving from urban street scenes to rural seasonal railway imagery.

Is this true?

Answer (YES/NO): NO